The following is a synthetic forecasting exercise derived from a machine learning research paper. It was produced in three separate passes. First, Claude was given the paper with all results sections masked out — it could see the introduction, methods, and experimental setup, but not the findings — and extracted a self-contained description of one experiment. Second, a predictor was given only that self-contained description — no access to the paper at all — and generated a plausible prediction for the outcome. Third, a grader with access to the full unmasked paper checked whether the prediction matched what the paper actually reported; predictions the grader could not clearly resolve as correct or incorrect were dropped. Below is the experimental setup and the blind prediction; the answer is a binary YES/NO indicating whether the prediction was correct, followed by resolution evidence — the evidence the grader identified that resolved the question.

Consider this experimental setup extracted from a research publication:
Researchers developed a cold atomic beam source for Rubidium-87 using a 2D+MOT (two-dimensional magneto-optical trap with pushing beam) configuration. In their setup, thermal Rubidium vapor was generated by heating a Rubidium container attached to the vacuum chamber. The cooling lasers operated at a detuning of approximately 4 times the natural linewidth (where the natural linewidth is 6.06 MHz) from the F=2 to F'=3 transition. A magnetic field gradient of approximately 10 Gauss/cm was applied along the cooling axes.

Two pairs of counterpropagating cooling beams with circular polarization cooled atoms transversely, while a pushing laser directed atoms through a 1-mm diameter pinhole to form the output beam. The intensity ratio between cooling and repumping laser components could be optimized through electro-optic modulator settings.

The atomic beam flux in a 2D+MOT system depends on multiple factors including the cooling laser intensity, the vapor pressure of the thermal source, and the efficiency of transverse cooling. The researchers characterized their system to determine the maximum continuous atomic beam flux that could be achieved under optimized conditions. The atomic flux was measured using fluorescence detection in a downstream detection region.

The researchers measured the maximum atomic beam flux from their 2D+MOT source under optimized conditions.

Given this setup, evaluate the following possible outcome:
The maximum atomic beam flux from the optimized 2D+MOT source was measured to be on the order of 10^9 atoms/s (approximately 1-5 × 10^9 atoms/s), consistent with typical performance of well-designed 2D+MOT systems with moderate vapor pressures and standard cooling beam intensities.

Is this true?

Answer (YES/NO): YES